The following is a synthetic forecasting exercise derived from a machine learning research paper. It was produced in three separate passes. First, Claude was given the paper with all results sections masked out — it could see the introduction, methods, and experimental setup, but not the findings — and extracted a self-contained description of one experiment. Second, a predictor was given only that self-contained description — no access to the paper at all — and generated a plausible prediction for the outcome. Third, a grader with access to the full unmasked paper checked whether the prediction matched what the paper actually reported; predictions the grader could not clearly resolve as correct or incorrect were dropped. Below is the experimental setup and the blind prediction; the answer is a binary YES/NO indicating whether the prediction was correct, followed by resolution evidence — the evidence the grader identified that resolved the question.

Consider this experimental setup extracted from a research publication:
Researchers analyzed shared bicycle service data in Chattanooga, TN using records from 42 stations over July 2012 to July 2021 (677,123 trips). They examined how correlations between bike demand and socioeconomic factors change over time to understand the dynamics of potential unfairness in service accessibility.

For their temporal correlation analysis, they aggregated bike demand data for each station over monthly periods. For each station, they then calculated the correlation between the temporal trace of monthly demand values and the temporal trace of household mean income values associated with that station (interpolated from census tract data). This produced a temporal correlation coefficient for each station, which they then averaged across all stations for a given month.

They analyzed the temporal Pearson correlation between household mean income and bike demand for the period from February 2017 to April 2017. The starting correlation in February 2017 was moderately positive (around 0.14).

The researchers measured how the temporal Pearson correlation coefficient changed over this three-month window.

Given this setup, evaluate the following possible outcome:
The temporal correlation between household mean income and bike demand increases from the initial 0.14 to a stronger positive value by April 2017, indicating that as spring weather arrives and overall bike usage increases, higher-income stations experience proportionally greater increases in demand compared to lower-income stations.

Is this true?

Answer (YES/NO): NO